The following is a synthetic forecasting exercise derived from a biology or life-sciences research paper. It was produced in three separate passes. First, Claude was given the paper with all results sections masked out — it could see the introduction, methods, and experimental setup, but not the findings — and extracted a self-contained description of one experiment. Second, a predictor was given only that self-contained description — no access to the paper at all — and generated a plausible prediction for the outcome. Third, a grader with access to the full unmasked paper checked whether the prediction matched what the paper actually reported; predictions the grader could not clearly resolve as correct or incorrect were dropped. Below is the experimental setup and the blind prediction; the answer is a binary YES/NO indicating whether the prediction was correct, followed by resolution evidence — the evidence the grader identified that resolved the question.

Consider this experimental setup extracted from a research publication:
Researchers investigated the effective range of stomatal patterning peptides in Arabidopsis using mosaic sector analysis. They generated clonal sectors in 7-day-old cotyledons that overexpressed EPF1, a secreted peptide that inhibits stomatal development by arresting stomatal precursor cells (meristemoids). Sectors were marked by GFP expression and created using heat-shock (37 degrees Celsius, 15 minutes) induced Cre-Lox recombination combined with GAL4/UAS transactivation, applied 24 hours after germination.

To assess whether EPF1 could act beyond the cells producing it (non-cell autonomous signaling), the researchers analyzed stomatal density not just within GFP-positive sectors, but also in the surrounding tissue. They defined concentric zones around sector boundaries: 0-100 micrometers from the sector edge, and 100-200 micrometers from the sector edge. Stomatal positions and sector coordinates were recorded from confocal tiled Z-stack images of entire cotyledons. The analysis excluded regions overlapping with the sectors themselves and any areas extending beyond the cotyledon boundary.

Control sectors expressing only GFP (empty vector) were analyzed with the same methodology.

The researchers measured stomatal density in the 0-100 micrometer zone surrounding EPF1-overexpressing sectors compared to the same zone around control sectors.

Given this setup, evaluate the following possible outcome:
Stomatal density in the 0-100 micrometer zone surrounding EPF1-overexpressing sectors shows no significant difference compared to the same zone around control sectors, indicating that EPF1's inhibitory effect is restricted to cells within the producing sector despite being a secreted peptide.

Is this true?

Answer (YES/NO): NO